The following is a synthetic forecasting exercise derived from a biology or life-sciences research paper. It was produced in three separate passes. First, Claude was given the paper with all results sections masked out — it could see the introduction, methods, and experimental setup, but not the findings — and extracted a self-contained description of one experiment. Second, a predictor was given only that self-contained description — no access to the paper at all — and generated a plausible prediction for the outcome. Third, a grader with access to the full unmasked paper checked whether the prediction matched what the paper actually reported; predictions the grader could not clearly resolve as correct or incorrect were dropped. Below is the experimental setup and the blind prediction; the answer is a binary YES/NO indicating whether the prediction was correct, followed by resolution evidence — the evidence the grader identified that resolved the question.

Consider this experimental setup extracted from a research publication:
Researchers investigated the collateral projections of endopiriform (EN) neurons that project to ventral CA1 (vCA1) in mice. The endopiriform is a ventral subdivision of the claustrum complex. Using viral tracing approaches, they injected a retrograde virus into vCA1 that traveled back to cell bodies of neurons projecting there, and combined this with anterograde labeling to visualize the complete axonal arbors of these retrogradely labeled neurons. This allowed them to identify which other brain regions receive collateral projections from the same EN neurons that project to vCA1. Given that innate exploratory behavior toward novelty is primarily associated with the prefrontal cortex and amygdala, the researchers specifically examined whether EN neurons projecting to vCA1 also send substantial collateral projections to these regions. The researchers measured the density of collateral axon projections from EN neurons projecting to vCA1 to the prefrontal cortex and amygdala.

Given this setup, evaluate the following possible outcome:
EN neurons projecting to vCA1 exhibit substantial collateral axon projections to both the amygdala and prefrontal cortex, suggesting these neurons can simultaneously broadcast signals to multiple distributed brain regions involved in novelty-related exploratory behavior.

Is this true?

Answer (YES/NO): NO